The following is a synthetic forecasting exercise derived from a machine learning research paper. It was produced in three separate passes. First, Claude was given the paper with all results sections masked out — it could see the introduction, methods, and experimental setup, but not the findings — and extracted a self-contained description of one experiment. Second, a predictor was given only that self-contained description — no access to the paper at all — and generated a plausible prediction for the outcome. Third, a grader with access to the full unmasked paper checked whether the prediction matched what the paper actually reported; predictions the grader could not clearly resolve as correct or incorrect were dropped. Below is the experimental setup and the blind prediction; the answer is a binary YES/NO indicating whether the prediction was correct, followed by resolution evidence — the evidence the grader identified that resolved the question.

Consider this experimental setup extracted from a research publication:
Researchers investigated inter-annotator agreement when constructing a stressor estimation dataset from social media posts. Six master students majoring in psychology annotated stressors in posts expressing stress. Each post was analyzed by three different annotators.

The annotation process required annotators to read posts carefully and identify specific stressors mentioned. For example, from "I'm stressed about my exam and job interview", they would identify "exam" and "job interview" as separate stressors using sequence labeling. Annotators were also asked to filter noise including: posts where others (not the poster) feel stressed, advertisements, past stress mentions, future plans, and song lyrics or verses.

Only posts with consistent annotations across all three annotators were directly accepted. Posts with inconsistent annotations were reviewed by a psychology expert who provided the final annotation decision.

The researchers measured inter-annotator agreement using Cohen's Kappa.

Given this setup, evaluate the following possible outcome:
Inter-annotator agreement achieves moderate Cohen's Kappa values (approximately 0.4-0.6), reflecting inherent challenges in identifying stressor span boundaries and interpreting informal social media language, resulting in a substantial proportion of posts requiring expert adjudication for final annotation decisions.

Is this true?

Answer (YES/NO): NO